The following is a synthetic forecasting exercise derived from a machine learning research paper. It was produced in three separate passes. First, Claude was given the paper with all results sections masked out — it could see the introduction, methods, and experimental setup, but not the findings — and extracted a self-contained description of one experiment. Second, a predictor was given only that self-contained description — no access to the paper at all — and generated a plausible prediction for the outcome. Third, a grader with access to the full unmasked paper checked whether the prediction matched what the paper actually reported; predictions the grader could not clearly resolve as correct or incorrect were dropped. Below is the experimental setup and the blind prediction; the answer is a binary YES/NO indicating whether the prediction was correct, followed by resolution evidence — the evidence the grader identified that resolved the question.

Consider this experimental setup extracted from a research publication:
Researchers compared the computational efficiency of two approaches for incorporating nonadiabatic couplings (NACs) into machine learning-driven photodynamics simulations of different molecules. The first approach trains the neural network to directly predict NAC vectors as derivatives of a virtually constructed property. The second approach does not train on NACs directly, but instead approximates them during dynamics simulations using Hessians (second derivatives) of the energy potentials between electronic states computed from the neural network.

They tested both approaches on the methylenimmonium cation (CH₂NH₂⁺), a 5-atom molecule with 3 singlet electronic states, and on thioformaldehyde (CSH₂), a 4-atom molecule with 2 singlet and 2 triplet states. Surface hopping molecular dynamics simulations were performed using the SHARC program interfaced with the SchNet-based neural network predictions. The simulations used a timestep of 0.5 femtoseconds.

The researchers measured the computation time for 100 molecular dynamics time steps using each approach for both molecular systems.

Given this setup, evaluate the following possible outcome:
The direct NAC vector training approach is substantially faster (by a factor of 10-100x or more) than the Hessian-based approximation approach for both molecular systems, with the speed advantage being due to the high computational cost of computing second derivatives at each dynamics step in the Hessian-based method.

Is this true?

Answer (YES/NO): NO